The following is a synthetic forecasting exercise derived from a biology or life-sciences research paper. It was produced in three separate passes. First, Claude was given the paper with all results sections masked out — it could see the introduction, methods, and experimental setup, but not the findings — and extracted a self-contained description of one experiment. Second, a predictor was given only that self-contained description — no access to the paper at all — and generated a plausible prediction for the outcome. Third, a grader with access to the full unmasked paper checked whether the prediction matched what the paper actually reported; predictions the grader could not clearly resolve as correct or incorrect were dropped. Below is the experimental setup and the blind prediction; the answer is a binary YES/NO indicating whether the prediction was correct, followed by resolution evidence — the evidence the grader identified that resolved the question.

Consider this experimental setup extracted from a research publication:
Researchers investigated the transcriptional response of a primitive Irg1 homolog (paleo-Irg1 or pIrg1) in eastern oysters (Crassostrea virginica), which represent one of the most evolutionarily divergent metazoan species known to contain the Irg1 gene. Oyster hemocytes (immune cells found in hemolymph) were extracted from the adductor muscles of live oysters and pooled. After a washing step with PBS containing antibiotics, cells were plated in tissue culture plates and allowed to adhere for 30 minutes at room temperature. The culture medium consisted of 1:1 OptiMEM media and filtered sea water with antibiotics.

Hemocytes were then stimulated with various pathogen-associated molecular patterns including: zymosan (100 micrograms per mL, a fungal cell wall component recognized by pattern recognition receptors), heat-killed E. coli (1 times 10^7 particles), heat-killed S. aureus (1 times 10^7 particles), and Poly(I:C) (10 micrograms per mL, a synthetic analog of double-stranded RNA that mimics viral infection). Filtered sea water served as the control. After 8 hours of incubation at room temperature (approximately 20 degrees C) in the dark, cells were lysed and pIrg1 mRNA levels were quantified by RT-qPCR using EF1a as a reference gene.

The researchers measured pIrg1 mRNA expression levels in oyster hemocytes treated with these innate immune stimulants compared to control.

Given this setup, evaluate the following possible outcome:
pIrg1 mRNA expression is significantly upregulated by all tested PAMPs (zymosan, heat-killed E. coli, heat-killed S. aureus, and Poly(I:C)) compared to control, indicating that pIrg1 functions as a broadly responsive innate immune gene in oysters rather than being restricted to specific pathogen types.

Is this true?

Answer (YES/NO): NO